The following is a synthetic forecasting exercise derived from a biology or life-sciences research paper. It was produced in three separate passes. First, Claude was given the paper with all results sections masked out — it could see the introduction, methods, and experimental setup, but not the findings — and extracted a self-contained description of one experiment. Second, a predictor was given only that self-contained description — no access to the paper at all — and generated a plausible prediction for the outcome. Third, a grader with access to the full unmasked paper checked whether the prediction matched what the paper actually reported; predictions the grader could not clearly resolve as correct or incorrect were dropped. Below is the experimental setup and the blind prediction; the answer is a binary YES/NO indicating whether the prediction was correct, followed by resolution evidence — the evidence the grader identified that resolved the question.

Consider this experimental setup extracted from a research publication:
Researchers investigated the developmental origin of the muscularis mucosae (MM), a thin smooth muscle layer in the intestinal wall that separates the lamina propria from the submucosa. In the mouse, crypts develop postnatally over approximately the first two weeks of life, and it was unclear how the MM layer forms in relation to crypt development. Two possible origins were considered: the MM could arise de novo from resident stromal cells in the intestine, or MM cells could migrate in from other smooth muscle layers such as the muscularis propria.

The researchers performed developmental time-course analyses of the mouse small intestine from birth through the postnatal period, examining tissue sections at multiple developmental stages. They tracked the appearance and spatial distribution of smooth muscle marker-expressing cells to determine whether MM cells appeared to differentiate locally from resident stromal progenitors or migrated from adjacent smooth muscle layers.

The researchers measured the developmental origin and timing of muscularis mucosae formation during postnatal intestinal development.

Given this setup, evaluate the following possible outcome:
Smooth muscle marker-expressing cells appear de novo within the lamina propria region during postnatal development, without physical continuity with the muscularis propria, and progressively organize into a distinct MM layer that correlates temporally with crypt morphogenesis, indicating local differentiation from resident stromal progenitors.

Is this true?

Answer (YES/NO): YES